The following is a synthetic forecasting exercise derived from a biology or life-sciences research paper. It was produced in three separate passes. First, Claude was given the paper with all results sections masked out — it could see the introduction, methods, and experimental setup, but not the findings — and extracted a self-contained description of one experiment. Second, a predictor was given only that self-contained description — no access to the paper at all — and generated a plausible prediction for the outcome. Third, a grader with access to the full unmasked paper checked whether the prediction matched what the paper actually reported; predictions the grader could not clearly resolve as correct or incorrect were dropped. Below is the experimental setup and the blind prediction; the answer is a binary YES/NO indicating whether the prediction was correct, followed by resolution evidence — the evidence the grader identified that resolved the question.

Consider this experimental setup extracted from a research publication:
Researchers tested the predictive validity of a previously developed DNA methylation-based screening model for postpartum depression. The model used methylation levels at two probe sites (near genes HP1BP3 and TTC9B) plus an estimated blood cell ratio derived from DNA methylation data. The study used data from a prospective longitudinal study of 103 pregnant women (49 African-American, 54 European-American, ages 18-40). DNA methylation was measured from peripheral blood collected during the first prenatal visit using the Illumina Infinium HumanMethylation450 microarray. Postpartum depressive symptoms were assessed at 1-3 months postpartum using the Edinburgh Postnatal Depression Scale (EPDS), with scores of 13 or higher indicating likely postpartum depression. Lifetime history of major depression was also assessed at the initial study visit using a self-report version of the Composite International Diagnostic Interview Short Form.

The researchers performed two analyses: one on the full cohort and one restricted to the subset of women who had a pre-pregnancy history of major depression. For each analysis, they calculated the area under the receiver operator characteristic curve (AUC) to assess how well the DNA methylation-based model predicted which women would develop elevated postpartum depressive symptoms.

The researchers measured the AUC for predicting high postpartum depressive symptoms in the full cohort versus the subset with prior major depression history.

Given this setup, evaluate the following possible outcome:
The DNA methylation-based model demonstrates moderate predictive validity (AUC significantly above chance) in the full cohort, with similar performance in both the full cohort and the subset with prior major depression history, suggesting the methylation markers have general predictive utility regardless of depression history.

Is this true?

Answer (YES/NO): NO